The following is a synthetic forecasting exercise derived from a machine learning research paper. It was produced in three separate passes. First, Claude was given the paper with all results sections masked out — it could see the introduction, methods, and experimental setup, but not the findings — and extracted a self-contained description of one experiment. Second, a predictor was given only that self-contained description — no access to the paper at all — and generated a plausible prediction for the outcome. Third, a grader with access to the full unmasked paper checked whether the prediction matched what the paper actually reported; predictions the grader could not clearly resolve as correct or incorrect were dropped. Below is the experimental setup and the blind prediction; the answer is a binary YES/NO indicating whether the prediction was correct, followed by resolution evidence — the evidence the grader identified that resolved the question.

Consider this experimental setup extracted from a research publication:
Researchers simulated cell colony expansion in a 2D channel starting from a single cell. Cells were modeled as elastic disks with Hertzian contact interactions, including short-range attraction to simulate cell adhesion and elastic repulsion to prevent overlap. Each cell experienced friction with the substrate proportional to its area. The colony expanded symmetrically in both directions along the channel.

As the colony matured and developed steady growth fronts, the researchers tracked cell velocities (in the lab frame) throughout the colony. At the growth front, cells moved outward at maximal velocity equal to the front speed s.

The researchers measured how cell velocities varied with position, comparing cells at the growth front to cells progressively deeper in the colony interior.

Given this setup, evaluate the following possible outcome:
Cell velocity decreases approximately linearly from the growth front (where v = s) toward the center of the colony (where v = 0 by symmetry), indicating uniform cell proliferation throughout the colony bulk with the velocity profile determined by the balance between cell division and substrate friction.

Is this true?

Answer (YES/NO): NO